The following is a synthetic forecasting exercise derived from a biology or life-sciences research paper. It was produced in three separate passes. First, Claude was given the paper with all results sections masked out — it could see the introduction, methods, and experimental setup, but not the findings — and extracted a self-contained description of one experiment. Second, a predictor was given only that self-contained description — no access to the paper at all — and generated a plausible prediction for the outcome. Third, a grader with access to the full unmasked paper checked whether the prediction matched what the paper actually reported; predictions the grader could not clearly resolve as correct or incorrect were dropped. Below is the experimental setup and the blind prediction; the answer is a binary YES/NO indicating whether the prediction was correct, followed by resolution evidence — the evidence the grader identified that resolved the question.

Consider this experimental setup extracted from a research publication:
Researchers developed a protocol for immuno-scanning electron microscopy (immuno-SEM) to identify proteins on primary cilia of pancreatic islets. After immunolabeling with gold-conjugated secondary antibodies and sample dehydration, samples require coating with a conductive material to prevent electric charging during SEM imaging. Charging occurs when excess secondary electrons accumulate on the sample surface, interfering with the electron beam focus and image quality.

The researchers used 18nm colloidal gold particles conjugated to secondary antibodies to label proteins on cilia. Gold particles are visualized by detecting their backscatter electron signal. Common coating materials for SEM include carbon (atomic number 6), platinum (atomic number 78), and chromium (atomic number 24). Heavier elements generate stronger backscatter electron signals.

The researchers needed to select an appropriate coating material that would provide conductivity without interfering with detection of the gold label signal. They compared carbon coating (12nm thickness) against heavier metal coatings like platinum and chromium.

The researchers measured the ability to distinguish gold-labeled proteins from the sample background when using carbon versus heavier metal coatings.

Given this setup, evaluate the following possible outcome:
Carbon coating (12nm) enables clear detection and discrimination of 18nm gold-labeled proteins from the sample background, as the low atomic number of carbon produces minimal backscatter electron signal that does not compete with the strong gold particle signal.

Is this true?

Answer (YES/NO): YES